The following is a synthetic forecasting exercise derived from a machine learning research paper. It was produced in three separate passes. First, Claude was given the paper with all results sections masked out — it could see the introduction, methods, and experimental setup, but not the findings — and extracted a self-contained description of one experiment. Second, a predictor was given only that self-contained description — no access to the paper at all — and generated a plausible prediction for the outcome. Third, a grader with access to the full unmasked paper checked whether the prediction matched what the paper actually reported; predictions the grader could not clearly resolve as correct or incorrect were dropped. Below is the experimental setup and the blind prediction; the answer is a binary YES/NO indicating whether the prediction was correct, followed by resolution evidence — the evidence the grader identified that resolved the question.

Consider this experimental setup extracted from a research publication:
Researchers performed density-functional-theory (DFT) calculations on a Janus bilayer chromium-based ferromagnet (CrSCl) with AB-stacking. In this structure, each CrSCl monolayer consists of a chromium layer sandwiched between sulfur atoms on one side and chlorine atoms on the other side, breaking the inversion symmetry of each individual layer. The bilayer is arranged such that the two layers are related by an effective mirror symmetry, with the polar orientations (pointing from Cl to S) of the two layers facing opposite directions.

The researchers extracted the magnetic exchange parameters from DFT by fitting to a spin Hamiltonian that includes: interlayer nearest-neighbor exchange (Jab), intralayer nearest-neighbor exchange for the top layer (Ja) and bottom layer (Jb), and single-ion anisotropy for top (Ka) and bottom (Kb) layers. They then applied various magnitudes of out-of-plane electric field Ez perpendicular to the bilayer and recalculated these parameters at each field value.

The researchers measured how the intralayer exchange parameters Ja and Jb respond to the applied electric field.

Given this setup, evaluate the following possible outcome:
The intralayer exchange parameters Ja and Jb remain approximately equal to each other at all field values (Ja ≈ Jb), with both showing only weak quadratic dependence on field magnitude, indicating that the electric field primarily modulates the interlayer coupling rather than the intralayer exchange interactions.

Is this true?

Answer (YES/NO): NO